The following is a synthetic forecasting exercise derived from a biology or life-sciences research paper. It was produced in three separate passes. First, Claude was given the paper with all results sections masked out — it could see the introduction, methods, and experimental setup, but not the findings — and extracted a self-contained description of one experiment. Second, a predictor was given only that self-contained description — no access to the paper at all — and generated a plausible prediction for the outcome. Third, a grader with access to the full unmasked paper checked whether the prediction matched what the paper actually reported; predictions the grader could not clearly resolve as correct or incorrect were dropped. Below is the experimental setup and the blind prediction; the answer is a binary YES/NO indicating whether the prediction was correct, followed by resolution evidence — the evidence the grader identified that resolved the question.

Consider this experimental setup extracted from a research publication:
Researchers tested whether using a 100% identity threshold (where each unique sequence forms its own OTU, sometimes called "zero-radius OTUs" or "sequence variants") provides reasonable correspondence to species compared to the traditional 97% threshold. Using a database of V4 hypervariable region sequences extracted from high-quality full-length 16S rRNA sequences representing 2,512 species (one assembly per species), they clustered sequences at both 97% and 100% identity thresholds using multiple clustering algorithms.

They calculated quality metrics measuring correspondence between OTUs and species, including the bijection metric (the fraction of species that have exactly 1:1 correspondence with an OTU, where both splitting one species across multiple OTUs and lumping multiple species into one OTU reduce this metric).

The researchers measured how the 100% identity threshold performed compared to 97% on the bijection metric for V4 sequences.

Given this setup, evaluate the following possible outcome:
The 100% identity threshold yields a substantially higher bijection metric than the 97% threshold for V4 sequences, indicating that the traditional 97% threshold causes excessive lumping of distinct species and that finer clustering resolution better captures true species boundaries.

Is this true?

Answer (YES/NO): YES